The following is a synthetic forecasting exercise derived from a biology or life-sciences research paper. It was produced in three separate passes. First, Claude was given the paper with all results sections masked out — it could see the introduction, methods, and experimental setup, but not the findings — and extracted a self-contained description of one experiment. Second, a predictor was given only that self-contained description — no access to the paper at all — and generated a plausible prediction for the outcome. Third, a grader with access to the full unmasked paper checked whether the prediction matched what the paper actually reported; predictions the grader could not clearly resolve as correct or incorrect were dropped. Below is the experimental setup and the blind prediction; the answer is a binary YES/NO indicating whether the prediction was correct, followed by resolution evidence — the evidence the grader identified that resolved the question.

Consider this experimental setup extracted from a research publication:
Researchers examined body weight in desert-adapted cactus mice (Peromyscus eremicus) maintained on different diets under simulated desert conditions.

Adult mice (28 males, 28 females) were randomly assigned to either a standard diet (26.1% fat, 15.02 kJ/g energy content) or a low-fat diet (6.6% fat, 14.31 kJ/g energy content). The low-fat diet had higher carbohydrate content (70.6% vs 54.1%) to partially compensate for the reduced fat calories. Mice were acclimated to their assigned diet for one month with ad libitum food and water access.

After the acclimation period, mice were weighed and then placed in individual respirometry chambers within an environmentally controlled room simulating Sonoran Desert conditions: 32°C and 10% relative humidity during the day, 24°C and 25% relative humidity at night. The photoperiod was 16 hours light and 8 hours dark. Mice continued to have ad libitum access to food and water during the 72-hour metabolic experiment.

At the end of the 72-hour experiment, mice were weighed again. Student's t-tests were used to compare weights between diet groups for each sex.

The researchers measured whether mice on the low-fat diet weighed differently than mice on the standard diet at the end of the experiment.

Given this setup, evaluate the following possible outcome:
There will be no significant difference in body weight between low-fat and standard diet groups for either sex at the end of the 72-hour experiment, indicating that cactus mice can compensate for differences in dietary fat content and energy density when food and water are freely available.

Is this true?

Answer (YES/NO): YES